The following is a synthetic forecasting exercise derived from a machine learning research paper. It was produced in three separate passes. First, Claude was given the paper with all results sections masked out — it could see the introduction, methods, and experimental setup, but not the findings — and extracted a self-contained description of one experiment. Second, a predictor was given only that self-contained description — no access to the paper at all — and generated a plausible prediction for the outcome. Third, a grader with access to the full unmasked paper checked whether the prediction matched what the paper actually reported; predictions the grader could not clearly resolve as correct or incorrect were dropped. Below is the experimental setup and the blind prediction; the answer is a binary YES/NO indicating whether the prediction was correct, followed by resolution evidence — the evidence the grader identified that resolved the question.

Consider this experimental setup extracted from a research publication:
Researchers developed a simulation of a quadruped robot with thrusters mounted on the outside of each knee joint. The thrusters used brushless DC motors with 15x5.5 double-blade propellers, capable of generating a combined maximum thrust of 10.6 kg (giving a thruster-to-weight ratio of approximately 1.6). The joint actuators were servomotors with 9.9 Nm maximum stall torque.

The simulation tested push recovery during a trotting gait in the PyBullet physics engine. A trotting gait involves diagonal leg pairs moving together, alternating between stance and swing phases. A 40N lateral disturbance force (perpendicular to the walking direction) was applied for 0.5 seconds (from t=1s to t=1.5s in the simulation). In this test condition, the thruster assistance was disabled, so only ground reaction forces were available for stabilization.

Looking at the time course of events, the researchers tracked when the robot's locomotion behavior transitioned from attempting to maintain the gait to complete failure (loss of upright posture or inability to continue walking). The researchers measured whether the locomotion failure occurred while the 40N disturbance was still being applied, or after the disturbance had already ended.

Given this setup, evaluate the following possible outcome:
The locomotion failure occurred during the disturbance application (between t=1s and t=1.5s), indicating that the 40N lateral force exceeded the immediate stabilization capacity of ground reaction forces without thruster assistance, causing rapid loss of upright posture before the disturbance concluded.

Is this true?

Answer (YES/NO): NO